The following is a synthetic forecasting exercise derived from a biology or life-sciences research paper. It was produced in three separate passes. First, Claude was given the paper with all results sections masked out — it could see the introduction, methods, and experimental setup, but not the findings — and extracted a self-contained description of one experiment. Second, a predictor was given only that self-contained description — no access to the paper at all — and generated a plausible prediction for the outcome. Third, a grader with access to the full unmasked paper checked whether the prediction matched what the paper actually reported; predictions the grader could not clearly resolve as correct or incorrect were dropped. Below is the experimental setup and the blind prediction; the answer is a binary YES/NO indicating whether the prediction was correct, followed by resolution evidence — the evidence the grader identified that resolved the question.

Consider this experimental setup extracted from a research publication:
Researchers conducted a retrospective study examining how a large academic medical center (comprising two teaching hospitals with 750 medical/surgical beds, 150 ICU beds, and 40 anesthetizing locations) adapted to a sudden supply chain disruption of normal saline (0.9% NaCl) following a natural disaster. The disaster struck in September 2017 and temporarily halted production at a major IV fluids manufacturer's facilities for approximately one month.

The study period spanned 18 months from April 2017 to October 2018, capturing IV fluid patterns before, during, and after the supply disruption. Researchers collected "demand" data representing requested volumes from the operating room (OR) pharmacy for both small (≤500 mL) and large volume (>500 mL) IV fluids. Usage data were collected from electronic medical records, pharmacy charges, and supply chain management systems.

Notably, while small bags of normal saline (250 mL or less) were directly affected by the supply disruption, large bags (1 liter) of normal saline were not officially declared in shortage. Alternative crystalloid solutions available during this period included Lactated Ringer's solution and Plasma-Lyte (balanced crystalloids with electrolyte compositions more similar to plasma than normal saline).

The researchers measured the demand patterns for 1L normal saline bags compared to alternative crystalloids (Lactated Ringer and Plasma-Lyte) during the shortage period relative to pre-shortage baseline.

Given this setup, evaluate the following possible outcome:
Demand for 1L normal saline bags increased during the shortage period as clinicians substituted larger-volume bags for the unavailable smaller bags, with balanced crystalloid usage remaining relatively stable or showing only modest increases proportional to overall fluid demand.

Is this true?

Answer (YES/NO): NO